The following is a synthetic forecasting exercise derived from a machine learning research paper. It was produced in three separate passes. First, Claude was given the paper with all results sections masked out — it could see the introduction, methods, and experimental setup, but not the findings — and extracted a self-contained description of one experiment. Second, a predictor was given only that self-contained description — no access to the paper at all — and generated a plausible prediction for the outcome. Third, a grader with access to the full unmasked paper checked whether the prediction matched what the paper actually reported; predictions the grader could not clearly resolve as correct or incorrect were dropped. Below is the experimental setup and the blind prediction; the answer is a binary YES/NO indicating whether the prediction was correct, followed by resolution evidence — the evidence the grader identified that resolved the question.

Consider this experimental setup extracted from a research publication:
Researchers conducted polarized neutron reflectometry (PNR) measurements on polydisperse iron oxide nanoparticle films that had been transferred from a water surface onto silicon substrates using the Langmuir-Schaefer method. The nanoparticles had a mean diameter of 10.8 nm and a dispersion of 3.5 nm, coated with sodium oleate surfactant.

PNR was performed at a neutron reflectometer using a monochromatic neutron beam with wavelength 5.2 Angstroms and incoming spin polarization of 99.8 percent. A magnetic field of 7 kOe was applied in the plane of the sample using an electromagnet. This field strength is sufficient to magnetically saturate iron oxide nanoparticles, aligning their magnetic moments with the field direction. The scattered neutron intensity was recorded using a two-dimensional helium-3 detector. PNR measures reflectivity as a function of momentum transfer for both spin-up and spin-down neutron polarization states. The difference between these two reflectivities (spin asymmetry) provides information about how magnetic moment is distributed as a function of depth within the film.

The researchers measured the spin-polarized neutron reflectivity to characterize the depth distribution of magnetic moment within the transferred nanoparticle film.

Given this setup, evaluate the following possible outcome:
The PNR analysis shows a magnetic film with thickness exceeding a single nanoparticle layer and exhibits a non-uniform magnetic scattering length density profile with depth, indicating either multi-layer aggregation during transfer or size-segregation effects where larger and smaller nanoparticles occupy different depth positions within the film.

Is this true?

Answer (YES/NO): NO